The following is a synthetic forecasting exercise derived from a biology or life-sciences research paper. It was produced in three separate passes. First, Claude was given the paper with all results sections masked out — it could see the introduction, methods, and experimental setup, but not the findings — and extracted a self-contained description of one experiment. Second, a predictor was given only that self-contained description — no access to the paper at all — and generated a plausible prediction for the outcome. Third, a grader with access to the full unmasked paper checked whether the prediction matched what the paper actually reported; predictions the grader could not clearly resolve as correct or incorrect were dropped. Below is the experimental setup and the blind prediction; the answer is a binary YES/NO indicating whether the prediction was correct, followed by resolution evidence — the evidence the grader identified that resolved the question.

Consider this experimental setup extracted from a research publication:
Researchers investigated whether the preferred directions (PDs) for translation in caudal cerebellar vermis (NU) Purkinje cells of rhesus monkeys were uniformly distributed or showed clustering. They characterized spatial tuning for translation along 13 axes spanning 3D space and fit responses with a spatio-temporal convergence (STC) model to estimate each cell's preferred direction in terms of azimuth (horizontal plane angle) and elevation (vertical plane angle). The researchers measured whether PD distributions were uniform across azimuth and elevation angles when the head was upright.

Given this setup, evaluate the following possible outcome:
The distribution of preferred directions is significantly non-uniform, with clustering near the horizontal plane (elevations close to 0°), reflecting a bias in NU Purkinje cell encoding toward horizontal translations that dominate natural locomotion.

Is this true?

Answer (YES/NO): YES